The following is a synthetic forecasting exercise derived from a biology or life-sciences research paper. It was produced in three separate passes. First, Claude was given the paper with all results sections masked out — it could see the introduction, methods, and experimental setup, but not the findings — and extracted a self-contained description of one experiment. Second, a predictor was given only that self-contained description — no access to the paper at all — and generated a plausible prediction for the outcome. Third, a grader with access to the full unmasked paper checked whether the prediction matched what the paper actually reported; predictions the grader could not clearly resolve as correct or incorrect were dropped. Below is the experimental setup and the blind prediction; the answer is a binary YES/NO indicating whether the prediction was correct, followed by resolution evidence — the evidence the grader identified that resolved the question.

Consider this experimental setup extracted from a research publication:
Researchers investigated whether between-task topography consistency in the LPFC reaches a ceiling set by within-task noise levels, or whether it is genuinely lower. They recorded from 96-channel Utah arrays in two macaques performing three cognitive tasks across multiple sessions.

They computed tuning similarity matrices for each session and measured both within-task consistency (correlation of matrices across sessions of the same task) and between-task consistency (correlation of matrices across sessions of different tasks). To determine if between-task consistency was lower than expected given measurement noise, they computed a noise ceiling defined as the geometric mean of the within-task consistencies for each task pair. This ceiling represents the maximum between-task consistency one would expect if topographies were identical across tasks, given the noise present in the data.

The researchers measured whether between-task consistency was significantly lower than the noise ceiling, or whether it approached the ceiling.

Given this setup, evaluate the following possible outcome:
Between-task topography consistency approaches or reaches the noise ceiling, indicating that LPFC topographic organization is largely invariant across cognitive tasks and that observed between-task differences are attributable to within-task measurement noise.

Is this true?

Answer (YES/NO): NO